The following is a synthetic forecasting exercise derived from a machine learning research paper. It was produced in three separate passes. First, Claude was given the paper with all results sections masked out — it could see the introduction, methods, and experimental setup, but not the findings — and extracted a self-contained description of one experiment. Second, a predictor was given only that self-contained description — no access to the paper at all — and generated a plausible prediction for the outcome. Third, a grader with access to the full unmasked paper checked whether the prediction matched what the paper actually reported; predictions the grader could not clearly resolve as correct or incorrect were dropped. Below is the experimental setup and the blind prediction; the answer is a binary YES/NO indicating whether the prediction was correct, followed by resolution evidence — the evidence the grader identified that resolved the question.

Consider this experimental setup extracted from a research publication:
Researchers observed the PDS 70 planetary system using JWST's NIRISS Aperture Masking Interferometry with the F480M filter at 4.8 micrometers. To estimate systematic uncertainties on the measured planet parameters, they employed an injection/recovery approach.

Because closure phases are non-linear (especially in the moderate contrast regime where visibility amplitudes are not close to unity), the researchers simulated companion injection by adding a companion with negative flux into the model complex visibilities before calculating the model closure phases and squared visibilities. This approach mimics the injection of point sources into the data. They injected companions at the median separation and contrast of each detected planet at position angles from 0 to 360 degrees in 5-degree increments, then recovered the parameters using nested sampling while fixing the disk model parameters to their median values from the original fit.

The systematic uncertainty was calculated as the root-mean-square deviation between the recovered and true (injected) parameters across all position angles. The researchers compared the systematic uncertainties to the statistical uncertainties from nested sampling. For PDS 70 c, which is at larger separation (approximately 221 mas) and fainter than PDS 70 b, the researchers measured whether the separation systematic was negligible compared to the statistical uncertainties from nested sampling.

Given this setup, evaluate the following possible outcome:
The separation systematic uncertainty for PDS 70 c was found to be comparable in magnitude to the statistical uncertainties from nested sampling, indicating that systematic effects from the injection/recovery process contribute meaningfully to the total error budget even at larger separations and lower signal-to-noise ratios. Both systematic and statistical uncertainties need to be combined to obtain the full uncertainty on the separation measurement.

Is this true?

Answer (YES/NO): YES